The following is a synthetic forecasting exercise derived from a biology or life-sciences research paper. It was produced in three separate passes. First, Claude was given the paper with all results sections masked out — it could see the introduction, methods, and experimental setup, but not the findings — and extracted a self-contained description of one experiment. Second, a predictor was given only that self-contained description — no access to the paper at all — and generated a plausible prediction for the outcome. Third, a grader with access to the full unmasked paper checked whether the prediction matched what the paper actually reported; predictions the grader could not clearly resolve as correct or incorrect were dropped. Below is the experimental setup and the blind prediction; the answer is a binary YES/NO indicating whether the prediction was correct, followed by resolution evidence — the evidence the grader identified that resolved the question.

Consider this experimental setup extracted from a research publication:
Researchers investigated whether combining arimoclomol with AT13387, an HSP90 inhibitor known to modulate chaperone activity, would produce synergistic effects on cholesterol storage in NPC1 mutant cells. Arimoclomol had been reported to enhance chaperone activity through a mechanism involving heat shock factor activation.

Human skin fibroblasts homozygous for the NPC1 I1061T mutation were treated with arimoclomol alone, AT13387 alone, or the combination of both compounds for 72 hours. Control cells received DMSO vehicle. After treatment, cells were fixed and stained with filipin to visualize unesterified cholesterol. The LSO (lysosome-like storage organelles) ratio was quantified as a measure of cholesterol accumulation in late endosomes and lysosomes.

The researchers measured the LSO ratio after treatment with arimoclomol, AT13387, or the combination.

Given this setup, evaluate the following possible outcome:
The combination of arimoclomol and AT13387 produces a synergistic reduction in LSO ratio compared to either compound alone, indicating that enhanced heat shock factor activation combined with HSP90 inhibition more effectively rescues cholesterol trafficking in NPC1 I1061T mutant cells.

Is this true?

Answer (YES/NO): NO